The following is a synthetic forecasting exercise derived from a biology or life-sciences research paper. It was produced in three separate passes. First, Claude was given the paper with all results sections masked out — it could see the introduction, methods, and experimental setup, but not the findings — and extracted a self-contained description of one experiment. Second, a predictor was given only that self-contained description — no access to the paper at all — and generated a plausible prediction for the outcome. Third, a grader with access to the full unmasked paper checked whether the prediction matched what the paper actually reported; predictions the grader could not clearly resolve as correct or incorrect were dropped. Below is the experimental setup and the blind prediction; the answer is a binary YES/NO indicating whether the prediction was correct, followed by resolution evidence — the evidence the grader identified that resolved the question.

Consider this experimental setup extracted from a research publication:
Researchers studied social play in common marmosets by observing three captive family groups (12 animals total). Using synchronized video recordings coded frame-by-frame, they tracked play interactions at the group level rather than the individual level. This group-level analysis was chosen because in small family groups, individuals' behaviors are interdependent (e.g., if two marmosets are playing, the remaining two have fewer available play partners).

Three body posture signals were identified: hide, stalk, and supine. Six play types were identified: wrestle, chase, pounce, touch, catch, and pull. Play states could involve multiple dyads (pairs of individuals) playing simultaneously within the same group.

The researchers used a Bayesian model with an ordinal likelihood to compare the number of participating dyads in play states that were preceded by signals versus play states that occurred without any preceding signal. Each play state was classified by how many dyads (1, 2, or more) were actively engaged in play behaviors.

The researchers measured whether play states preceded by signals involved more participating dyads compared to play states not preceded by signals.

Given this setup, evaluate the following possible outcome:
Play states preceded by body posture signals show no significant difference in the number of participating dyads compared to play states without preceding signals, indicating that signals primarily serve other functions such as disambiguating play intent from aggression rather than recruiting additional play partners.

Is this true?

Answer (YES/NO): YES